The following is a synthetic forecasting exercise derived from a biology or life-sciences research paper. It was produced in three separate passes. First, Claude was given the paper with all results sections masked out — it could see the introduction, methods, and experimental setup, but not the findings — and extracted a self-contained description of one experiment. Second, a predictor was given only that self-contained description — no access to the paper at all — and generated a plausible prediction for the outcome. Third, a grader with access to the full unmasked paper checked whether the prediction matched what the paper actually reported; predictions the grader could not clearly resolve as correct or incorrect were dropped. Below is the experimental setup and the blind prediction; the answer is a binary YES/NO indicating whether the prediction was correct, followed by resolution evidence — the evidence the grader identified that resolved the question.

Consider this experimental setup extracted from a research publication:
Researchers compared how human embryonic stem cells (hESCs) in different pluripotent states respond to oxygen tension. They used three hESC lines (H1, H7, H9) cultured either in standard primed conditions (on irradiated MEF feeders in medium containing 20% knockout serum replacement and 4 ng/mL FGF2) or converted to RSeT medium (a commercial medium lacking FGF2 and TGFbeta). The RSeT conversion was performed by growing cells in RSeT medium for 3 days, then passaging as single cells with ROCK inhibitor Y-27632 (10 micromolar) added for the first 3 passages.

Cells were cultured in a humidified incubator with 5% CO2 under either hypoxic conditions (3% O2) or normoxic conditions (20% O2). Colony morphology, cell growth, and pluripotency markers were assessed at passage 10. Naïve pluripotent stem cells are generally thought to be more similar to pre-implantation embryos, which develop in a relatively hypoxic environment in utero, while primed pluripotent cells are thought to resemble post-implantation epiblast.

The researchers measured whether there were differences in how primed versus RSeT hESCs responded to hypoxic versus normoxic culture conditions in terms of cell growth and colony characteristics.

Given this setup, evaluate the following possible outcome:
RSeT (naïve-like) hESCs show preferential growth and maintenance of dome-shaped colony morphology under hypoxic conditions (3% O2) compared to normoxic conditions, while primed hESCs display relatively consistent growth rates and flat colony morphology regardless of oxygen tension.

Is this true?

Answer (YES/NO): NO